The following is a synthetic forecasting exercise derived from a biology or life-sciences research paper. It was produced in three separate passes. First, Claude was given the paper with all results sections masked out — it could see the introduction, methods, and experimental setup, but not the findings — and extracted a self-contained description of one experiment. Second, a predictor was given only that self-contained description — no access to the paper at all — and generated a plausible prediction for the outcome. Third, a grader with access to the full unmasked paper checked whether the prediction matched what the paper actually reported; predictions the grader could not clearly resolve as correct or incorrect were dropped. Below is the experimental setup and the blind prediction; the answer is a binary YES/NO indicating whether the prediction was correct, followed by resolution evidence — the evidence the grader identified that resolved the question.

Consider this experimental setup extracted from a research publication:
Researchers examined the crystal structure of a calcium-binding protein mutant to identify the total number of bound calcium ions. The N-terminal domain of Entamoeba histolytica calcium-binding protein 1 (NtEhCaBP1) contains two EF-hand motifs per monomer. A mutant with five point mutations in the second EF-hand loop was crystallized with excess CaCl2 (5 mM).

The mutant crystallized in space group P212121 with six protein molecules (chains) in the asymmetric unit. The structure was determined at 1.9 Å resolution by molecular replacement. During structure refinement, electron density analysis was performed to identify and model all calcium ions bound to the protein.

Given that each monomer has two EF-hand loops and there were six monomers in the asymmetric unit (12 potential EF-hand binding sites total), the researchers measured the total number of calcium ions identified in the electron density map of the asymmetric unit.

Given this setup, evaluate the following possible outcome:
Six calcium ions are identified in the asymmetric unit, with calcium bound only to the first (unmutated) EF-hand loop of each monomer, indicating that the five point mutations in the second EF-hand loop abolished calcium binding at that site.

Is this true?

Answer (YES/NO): NO